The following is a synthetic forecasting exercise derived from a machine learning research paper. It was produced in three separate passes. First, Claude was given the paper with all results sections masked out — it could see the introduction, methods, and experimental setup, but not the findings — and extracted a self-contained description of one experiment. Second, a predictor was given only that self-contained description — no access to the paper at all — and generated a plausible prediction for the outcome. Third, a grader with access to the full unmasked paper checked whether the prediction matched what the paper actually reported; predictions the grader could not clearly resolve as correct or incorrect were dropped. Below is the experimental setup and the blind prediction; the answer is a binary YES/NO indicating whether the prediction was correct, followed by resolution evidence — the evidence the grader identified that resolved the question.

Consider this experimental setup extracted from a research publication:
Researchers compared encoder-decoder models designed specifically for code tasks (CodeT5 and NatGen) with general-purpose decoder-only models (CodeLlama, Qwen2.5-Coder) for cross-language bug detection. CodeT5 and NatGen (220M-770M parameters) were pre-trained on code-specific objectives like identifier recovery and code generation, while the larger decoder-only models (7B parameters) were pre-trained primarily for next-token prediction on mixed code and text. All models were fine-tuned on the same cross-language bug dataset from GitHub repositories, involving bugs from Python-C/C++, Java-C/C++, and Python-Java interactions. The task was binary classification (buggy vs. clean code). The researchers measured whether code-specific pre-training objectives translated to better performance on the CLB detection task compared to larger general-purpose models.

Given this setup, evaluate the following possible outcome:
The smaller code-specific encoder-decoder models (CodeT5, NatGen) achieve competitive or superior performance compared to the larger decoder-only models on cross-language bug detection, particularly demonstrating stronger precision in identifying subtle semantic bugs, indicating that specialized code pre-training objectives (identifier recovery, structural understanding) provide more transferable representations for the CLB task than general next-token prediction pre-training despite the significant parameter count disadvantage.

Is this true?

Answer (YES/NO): YES